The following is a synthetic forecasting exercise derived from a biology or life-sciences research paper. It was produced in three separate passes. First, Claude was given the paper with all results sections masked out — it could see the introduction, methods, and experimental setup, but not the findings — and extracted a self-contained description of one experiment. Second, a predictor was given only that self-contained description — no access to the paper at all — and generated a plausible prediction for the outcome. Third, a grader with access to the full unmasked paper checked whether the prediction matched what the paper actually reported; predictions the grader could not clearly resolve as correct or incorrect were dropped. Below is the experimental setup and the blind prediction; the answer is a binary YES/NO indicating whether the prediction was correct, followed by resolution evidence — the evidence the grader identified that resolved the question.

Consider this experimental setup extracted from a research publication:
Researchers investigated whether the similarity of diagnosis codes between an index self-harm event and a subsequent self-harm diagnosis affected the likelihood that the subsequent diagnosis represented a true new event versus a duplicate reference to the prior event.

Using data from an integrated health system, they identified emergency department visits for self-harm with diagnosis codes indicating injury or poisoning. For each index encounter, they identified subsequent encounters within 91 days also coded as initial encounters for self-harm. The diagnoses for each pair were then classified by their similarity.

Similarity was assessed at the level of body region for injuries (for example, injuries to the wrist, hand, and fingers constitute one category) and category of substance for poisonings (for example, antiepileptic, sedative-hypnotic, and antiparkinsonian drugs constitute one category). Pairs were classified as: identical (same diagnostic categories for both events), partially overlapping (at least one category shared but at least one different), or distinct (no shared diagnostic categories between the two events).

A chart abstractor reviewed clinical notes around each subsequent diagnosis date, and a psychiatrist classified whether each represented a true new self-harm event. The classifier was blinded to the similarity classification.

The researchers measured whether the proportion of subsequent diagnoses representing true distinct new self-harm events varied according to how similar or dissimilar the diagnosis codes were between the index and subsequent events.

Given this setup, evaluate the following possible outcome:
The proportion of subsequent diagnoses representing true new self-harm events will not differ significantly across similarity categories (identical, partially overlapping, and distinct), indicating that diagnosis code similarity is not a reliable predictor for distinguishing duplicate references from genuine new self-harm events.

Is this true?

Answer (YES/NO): YES